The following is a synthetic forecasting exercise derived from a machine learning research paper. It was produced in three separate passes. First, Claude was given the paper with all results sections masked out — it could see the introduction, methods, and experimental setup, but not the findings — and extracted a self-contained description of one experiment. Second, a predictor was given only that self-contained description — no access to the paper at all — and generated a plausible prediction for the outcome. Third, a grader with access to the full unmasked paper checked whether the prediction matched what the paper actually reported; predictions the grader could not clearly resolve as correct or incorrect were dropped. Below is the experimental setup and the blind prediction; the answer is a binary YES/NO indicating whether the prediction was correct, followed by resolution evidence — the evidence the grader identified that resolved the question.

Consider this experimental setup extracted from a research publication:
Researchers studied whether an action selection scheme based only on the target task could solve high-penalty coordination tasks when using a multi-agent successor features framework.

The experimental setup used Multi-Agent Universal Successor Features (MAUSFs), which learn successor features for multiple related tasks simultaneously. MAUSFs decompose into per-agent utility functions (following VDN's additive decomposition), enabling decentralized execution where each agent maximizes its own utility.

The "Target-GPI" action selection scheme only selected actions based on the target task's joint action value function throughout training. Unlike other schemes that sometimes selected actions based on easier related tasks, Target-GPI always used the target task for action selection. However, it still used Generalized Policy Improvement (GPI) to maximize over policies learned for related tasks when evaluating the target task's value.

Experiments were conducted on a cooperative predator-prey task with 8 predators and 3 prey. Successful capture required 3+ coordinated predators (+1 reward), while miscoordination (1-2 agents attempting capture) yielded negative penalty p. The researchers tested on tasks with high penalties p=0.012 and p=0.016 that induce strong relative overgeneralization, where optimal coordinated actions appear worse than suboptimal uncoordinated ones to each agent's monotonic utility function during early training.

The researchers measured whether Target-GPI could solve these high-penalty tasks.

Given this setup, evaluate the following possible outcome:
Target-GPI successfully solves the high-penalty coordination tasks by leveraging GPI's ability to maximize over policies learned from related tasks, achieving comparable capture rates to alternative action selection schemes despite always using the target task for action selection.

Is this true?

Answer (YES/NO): NO